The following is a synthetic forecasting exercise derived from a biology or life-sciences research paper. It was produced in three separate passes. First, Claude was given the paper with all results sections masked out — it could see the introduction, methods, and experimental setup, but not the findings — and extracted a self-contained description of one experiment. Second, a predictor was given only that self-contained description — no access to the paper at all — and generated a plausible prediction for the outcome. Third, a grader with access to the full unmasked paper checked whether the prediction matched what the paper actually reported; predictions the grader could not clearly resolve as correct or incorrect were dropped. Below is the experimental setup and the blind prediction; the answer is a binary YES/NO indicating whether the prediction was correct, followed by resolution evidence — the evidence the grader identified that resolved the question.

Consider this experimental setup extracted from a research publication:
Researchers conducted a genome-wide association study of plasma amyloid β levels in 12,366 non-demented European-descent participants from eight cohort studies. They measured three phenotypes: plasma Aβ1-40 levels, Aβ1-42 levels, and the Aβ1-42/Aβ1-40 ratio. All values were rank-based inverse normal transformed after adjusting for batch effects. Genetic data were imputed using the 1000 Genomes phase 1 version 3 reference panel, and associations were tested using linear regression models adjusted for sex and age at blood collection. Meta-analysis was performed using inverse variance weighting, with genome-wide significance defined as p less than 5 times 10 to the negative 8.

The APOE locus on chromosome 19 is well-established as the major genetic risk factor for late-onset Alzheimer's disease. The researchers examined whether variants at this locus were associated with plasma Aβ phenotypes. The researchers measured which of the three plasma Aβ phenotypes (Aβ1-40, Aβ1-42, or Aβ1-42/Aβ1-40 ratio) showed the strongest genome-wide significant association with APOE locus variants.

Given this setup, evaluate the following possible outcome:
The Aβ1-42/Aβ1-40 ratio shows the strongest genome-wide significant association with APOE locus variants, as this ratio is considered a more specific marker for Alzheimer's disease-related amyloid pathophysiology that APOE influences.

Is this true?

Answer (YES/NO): YES